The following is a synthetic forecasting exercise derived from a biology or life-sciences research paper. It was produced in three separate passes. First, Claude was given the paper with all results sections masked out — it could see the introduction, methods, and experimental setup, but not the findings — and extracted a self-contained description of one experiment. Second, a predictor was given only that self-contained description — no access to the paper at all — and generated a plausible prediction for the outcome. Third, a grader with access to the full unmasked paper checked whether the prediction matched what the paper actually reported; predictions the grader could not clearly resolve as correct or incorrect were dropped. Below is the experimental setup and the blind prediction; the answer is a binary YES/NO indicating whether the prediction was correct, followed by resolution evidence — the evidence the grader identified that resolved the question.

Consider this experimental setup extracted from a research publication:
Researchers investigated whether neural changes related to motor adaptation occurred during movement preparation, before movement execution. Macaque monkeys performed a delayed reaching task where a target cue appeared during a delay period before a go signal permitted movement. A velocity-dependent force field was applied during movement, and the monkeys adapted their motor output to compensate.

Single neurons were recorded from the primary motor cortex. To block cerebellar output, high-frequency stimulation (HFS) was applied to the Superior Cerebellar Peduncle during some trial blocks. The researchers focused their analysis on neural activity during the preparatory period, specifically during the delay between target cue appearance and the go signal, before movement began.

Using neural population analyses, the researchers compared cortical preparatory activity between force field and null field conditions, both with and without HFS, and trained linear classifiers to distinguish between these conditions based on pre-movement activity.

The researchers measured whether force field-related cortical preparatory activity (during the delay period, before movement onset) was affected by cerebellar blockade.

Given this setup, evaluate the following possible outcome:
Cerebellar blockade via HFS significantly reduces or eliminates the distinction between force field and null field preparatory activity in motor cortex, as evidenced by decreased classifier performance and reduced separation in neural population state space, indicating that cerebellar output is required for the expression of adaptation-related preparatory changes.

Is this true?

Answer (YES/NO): NO